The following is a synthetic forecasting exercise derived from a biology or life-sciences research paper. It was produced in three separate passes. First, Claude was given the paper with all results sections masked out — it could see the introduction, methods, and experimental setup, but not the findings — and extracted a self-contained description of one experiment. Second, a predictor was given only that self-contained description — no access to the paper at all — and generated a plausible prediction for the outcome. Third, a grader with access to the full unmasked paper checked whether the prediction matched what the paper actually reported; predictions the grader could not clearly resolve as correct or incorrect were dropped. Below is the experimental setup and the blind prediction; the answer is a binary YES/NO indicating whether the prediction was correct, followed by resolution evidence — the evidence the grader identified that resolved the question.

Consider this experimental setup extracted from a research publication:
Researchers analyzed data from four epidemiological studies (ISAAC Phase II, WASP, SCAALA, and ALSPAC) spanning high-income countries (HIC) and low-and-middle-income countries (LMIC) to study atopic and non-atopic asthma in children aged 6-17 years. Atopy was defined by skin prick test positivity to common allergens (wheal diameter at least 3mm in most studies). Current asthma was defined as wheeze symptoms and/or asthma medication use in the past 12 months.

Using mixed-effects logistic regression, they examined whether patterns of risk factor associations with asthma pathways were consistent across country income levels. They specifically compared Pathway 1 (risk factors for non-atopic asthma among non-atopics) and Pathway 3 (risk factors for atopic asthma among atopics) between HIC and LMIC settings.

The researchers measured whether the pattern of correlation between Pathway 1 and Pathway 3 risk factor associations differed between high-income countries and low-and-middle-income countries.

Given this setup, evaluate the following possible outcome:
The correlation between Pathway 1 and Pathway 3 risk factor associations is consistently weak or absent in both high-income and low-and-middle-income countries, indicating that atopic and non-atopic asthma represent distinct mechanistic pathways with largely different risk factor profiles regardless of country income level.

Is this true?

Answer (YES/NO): NO